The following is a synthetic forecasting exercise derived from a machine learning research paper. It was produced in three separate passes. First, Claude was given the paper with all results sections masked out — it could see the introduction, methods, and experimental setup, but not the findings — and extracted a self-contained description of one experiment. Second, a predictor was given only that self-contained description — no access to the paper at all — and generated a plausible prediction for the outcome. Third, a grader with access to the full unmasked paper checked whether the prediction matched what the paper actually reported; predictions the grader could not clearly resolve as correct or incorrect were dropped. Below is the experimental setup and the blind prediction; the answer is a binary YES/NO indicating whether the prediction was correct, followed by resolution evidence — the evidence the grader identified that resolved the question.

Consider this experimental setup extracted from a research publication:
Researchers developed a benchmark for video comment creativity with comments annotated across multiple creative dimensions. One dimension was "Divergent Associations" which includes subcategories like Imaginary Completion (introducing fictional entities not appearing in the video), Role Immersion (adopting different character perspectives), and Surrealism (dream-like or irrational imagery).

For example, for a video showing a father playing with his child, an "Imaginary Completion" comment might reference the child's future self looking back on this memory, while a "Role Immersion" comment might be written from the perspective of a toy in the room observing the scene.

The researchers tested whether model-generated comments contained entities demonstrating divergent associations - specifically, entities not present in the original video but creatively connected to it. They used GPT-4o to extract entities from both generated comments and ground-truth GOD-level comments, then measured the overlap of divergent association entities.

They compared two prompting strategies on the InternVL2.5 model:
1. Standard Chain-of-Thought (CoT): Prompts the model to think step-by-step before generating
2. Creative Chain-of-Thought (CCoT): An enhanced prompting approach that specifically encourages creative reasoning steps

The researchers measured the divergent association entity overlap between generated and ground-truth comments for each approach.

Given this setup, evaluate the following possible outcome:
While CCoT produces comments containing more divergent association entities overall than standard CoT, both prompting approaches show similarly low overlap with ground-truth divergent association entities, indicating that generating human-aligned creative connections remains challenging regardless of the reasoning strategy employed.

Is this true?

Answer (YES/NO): YES